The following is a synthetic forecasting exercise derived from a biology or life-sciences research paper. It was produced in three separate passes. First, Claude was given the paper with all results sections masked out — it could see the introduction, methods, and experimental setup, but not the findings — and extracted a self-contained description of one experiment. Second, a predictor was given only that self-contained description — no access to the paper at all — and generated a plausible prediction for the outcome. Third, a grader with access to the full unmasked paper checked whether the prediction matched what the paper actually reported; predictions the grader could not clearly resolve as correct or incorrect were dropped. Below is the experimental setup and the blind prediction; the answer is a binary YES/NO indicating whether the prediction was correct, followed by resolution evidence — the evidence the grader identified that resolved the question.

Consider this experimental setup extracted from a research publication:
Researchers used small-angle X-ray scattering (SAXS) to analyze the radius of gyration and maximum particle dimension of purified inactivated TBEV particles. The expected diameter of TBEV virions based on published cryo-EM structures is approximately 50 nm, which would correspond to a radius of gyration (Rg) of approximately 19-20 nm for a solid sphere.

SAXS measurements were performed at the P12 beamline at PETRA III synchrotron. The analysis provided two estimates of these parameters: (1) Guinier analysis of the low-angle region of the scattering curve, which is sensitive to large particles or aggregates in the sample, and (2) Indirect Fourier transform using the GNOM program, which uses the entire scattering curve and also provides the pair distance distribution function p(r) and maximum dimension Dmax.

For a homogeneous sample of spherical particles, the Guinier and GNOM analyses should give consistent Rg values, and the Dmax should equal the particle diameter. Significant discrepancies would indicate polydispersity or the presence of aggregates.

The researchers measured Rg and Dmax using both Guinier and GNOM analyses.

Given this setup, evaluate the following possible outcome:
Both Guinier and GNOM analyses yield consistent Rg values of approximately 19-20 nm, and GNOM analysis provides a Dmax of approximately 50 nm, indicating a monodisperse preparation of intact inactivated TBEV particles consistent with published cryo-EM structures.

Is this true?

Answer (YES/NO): YES